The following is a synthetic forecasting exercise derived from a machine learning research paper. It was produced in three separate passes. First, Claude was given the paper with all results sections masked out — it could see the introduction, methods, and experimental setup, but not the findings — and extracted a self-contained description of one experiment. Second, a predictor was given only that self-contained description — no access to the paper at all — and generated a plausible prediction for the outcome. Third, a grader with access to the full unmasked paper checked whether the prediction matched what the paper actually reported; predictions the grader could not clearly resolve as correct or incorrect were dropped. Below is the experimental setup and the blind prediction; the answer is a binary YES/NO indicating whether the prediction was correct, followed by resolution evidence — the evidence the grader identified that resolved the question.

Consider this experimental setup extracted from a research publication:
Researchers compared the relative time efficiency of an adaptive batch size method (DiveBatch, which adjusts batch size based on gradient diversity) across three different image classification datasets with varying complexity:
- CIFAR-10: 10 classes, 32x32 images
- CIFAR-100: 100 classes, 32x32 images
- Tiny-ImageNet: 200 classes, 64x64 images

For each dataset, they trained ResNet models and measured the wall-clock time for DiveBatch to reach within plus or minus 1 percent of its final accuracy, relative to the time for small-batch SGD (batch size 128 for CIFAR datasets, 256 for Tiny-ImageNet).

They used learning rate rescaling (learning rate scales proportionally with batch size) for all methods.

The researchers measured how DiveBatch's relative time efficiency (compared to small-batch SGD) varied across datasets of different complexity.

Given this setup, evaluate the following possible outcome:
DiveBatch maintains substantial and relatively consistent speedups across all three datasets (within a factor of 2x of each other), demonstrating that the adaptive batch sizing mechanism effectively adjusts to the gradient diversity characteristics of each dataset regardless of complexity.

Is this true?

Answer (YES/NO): NO